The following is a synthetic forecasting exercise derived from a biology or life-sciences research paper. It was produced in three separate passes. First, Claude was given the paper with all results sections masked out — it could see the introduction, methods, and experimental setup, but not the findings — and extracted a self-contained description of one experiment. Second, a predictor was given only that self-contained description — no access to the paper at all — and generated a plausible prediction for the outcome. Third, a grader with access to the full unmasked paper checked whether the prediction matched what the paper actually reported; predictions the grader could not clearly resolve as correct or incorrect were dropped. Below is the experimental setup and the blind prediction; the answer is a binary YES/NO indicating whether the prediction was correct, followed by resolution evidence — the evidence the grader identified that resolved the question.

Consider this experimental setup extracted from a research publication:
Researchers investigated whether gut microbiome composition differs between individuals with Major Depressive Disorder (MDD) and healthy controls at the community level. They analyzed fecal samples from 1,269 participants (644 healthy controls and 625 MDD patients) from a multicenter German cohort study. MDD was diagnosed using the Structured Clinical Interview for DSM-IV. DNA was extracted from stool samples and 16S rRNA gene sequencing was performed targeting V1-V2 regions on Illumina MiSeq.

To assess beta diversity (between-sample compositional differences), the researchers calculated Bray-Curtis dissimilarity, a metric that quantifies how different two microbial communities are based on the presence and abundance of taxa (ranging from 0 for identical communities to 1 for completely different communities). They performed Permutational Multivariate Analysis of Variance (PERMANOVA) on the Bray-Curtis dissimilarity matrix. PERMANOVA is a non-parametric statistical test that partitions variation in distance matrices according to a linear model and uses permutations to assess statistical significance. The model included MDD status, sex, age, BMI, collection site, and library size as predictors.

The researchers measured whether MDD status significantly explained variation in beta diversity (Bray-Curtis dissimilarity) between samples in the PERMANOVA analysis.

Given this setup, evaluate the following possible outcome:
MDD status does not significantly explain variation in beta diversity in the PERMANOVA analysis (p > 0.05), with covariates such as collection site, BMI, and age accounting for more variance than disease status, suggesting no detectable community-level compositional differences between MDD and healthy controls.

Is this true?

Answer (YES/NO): YES